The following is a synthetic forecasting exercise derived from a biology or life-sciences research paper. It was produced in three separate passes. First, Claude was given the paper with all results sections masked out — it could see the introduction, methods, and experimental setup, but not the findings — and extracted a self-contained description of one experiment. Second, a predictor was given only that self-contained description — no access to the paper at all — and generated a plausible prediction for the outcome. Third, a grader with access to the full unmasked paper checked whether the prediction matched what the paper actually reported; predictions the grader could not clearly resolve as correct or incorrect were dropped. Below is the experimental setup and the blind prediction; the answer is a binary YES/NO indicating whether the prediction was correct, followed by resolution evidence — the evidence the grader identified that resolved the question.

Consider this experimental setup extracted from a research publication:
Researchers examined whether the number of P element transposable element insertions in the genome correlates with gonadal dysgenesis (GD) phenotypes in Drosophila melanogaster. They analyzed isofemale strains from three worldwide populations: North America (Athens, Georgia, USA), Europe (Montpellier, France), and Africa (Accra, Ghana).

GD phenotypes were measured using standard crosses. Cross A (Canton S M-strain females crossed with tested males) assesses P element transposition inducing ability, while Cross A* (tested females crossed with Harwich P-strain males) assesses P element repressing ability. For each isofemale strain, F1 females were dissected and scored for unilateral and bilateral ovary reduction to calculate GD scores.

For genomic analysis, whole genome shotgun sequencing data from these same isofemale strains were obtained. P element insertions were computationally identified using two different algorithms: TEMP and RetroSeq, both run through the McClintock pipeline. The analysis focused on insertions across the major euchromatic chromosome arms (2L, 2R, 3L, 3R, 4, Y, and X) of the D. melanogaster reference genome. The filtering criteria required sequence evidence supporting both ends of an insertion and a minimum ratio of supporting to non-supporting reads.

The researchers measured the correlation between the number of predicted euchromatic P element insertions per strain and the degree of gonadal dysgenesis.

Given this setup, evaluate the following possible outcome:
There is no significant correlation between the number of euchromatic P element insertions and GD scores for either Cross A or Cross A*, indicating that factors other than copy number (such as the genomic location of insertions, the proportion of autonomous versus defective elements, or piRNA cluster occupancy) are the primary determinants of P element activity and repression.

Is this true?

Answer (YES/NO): YES